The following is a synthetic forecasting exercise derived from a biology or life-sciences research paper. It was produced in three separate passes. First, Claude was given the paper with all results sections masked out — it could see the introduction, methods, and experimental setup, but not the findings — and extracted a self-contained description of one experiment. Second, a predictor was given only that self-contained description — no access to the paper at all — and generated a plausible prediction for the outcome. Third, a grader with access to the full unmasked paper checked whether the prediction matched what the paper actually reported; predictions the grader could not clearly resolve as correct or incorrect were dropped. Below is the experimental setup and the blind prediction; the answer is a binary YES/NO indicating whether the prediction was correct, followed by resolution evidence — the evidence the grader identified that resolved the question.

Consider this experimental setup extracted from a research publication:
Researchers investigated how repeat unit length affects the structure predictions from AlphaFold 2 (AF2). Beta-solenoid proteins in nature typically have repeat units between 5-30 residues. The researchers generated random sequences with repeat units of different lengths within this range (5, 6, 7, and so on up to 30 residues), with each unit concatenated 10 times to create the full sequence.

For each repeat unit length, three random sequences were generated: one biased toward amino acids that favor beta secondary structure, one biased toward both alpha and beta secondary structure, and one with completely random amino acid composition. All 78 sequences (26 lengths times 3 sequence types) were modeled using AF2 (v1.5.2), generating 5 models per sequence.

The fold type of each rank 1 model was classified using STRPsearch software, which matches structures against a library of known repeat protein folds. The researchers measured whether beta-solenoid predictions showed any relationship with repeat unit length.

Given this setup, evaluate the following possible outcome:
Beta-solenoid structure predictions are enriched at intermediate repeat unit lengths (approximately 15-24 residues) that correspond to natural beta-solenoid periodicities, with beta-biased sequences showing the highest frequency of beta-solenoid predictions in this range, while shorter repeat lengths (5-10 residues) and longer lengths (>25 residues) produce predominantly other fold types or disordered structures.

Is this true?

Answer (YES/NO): NO